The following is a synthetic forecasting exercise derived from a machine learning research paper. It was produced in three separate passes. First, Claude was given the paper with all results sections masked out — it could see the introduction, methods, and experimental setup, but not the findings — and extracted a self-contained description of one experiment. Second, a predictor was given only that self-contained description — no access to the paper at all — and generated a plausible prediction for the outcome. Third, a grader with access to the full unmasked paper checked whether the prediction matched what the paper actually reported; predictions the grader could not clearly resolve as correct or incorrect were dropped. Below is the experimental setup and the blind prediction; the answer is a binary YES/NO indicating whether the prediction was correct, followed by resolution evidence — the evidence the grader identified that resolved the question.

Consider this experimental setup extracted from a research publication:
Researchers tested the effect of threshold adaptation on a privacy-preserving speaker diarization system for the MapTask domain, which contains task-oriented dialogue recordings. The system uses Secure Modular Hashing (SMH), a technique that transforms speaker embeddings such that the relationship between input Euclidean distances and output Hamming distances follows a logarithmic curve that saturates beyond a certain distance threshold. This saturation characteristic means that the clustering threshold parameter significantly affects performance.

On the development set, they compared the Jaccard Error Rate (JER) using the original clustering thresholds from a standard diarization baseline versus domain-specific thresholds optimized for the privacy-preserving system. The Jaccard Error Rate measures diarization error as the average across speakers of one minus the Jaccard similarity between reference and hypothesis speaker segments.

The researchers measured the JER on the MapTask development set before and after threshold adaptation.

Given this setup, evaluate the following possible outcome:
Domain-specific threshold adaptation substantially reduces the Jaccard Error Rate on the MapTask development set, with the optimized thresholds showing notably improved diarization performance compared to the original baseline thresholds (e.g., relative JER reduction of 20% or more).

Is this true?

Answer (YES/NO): YES